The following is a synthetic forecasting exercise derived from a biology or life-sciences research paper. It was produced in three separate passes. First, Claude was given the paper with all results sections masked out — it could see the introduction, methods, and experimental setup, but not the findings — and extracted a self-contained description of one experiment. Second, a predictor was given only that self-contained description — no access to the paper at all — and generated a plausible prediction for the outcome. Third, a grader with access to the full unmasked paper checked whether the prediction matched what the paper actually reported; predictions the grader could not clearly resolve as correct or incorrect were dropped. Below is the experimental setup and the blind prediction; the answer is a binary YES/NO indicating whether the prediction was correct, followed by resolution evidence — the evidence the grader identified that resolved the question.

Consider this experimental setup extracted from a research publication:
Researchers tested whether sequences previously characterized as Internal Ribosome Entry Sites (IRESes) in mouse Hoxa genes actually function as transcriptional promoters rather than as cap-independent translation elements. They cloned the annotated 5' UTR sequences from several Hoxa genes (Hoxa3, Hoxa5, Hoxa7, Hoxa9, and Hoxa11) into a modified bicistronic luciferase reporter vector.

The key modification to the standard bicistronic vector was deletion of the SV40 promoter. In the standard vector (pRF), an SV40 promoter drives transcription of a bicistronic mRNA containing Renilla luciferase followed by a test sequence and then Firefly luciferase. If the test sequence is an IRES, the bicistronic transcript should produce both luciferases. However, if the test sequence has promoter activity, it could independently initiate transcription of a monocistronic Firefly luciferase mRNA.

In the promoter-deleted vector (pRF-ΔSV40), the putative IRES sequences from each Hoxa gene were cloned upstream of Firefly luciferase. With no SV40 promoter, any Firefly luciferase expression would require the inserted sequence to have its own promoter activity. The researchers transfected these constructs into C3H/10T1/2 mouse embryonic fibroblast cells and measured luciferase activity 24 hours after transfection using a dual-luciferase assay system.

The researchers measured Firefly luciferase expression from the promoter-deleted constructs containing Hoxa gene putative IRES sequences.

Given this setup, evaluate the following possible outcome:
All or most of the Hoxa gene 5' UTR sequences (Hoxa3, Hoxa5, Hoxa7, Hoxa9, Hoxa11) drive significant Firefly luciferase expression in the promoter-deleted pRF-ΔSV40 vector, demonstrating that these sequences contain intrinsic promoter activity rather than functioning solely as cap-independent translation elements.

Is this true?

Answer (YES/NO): YES